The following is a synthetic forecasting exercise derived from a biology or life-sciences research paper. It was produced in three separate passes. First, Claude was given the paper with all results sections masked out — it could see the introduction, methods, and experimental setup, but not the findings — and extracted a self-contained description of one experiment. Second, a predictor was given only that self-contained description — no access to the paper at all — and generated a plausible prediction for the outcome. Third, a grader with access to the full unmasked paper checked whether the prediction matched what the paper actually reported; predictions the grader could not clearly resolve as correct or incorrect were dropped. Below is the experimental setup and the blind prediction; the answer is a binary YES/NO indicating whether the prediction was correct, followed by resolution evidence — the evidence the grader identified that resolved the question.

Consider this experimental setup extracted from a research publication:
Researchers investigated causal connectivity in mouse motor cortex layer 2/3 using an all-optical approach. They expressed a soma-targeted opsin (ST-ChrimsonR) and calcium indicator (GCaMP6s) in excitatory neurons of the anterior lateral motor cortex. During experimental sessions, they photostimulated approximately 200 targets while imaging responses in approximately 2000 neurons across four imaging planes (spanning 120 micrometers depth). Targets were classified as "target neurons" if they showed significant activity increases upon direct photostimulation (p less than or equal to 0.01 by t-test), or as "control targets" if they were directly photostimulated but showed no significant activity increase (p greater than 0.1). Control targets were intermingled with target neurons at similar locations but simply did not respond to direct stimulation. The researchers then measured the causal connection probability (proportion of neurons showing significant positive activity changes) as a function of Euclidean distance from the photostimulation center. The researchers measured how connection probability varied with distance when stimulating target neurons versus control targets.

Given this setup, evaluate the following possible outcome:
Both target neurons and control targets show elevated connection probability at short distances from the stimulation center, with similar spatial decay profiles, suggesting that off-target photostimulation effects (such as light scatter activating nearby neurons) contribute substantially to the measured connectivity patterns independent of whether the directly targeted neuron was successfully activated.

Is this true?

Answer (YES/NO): NO